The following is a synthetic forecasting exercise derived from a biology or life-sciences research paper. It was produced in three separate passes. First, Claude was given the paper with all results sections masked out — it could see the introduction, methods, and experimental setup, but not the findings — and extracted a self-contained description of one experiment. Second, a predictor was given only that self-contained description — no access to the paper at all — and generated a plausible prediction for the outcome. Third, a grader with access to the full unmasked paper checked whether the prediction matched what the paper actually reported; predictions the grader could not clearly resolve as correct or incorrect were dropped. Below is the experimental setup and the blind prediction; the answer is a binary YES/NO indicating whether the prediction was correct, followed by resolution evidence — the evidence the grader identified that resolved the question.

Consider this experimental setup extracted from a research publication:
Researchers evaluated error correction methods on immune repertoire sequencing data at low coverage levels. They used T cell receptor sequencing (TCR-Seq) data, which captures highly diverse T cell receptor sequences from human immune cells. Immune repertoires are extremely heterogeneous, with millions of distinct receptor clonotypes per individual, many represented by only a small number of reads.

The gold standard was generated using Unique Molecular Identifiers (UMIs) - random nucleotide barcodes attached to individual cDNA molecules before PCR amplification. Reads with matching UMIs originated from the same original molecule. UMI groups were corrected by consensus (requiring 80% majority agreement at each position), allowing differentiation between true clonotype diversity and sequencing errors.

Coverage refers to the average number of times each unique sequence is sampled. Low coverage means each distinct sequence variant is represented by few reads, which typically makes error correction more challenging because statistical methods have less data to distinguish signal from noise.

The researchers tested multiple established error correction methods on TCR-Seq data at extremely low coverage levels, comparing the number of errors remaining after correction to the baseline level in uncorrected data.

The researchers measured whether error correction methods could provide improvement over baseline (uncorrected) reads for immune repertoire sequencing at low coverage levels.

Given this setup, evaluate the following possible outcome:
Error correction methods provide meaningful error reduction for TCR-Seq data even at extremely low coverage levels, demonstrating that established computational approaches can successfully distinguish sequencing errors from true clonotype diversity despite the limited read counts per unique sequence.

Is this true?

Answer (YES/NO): YES